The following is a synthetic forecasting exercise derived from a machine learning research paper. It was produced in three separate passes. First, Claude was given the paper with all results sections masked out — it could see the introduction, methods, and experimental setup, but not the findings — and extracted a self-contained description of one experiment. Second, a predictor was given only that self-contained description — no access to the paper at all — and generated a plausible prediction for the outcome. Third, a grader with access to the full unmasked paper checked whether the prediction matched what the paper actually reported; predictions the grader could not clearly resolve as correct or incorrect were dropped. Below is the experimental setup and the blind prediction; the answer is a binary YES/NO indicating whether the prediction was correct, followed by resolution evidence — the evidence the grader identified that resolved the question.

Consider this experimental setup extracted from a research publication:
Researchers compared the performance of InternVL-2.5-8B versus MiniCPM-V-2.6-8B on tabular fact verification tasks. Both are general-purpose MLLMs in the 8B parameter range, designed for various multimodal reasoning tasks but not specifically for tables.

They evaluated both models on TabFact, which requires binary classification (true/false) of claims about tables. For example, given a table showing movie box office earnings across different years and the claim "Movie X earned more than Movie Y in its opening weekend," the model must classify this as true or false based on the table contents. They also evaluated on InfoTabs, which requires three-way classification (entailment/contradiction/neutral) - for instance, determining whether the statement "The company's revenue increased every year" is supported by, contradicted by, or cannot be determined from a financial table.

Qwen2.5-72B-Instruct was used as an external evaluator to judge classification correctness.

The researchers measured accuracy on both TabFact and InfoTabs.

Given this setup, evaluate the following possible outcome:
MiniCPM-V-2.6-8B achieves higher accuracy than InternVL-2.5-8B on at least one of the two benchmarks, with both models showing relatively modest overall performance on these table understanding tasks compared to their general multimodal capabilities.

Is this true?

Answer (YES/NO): YES